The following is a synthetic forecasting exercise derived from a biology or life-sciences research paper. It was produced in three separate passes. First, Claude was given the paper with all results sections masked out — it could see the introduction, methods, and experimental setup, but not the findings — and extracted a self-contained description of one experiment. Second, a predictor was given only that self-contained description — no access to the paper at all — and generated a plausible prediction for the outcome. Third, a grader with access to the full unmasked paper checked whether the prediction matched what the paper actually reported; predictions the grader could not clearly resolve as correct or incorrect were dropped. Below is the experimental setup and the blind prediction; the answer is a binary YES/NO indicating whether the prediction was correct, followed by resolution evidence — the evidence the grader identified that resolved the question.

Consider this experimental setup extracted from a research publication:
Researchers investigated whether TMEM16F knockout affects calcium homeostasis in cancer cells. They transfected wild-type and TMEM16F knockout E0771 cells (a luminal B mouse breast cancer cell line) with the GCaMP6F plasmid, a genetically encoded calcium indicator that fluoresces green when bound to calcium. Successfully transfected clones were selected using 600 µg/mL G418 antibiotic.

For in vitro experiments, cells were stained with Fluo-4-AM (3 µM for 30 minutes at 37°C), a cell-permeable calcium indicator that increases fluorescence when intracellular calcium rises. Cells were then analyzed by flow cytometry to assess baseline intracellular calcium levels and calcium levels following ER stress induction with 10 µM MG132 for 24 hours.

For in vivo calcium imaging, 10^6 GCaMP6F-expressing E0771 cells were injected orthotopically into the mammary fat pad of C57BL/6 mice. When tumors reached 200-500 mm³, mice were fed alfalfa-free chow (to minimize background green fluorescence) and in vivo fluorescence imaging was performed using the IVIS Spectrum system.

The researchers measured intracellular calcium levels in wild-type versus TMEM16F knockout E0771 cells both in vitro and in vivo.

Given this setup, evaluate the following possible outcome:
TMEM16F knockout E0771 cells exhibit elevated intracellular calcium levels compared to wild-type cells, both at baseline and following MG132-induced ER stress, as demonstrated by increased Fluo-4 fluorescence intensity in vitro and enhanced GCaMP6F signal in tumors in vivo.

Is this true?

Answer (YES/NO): NO